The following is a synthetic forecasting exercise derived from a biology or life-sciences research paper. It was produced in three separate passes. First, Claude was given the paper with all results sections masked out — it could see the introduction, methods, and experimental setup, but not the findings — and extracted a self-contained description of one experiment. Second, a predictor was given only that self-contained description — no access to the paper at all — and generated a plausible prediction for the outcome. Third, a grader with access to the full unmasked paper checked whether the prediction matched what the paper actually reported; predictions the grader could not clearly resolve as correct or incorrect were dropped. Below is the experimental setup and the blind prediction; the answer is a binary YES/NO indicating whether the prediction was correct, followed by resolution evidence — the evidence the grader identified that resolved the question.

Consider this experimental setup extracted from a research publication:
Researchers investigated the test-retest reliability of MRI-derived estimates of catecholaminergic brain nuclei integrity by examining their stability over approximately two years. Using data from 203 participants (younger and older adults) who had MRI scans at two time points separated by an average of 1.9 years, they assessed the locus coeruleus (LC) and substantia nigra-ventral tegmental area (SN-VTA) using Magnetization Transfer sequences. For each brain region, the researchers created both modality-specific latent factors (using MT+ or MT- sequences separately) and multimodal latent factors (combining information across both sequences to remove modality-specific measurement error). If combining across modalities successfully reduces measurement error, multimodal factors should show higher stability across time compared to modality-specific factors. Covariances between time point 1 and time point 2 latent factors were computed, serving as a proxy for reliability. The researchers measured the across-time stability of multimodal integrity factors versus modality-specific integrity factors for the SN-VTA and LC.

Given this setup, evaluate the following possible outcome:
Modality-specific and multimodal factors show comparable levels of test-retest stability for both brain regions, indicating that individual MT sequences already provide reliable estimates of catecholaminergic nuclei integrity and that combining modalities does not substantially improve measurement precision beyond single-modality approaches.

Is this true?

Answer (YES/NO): NO